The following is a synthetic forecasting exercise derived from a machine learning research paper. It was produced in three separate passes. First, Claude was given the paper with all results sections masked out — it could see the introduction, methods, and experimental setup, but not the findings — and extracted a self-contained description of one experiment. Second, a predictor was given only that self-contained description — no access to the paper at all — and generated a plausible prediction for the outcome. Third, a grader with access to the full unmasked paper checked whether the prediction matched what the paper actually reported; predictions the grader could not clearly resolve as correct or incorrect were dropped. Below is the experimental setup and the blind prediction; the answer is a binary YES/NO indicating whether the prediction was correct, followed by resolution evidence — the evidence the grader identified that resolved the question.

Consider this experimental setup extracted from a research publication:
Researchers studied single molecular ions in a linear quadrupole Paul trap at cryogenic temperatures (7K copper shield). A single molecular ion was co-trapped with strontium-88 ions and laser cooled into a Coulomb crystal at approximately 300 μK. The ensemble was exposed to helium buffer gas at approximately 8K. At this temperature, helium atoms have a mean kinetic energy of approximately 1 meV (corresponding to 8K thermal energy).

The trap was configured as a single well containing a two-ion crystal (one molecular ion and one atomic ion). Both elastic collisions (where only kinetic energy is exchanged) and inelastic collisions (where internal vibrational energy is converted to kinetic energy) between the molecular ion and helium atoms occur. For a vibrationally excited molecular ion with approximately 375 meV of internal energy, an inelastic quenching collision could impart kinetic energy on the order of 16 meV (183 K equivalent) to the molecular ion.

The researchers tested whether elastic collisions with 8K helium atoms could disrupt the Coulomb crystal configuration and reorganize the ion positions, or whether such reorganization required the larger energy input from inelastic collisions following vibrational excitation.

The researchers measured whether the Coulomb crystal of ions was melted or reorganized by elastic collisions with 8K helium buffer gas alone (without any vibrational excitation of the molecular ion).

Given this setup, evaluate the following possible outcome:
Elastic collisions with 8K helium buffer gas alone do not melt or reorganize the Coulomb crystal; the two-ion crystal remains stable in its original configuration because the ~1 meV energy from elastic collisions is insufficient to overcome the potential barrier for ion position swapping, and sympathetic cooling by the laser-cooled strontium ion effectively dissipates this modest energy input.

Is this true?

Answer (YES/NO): YES